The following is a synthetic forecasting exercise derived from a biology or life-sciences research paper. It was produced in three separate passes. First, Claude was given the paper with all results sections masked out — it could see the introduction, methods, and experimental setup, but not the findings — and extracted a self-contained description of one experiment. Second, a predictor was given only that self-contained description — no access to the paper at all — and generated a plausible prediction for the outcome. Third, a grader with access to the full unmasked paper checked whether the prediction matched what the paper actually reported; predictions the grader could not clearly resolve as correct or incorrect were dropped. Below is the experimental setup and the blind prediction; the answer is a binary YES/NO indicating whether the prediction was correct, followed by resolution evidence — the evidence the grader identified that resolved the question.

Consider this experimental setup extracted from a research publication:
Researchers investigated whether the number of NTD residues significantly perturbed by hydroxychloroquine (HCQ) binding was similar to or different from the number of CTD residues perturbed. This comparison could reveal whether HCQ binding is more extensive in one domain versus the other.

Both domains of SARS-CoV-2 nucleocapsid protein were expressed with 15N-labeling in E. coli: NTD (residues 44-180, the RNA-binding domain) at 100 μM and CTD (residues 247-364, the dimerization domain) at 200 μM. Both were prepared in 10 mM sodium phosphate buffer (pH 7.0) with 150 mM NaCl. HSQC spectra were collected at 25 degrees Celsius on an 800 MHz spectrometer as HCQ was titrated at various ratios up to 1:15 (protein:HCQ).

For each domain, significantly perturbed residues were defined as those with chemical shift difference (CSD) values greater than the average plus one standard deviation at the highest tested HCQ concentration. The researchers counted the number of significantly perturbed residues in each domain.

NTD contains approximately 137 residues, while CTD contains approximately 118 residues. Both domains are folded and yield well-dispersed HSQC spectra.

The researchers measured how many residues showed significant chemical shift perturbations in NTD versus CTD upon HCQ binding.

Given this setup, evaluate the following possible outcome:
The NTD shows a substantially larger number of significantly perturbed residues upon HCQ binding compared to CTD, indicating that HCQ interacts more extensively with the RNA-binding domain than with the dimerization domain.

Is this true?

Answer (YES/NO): NO